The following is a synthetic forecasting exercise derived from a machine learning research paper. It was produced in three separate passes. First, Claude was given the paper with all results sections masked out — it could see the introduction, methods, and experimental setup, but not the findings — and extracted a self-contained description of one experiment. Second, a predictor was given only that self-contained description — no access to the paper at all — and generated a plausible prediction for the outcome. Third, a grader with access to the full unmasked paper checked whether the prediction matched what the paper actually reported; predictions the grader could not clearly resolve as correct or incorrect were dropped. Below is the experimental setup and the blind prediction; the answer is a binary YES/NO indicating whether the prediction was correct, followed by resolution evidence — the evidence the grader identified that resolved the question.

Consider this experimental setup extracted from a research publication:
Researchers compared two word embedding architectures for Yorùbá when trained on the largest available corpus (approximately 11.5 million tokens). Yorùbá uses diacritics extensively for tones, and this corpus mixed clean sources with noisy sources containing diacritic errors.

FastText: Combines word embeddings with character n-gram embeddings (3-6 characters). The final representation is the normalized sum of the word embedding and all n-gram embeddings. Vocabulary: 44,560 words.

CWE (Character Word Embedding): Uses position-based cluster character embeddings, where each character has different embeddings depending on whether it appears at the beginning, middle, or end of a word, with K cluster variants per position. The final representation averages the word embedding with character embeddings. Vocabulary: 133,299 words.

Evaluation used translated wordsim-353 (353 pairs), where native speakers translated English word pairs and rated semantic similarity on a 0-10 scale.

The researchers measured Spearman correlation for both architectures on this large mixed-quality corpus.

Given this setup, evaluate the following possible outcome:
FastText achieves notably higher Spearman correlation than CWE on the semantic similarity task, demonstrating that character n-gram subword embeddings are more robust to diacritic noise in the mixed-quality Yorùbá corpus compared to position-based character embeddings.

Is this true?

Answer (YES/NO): NO